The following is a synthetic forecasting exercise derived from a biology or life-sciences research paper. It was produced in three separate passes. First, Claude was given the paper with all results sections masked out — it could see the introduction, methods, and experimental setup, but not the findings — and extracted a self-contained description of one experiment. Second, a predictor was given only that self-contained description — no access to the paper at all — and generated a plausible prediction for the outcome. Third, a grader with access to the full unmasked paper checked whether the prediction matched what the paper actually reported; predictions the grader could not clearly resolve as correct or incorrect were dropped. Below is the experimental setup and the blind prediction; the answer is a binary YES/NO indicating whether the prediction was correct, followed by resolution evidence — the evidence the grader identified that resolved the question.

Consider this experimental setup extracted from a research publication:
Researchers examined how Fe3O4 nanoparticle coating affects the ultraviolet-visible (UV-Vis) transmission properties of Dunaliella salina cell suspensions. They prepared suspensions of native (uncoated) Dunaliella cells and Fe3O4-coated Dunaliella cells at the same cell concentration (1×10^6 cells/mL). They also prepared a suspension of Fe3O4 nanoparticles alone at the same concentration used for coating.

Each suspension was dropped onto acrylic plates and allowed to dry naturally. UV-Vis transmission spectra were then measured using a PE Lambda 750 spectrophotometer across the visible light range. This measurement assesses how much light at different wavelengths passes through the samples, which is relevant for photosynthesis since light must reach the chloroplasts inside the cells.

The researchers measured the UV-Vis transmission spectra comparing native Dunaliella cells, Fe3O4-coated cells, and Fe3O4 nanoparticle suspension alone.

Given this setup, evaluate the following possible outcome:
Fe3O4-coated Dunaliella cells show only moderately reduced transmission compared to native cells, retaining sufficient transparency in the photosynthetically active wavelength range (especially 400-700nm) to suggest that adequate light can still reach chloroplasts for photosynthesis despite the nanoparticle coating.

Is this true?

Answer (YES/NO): YES